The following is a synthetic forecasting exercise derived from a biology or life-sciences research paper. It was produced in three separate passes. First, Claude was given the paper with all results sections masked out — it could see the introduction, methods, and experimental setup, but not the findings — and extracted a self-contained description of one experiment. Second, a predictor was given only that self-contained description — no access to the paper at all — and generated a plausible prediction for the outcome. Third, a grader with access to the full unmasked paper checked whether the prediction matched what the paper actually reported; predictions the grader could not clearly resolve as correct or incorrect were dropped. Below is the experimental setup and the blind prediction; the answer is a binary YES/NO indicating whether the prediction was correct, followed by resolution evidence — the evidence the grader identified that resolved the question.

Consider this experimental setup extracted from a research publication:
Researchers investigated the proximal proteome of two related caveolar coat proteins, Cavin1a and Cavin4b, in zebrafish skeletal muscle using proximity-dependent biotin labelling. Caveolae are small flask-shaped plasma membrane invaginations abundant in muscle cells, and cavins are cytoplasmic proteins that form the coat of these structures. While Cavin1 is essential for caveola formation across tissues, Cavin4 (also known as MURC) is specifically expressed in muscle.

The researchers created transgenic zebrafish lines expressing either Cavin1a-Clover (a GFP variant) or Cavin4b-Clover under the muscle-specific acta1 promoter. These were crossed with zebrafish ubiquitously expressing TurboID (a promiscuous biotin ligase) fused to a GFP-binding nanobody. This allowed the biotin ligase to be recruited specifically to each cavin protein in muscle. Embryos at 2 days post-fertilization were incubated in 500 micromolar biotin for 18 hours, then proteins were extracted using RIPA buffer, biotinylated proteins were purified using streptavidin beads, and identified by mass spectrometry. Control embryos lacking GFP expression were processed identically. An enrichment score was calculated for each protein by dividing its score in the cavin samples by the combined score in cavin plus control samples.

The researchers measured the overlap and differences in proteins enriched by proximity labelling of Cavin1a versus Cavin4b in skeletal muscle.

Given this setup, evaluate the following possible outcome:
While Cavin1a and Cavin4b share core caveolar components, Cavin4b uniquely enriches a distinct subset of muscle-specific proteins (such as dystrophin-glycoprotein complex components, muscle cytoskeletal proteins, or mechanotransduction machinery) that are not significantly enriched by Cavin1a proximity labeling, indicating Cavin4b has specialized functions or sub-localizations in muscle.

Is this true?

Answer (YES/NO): NO